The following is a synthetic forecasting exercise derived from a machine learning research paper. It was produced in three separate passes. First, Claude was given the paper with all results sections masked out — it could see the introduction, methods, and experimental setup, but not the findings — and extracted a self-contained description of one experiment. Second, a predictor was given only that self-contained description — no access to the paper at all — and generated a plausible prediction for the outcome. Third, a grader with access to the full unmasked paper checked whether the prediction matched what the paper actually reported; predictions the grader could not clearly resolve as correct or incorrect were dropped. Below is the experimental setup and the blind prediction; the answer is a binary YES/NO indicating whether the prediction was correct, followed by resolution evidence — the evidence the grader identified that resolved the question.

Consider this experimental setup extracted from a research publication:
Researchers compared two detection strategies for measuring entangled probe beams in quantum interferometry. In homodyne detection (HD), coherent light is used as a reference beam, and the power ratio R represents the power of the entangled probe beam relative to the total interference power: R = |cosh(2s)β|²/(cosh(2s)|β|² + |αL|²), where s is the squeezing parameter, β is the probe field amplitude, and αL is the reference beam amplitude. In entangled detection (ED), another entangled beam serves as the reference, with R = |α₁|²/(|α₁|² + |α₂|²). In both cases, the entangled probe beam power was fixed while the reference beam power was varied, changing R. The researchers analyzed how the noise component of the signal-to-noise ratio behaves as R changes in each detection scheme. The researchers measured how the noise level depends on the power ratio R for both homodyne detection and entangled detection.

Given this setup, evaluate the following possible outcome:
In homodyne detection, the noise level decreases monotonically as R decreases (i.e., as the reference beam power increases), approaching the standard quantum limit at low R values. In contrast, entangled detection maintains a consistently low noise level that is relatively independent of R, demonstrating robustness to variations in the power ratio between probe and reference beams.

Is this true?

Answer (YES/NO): NO